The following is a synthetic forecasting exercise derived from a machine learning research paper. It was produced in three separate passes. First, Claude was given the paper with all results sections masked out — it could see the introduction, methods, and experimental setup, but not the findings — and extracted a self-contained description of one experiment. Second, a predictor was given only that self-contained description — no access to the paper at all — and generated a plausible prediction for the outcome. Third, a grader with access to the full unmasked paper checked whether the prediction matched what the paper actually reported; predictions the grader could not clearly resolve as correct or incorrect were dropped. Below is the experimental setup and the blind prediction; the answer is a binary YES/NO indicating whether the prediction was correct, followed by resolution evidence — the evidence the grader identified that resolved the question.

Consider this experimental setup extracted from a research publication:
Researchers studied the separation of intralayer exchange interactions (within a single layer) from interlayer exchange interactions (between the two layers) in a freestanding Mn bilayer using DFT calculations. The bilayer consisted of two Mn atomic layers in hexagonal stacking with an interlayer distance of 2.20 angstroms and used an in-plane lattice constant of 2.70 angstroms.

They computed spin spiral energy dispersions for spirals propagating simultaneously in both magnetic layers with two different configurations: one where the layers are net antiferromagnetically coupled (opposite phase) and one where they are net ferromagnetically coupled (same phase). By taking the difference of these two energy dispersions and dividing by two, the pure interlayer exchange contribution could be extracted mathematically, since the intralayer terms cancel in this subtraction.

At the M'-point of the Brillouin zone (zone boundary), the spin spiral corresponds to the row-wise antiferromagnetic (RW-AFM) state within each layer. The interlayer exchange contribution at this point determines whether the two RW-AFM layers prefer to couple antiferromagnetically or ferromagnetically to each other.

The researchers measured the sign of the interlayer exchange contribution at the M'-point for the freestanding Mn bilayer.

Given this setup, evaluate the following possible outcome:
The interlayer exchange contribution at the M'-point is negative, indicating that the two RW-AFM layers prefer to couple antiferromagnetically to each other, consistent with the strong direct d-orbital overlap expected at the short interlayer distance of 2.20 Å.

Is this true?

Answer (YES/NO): NO